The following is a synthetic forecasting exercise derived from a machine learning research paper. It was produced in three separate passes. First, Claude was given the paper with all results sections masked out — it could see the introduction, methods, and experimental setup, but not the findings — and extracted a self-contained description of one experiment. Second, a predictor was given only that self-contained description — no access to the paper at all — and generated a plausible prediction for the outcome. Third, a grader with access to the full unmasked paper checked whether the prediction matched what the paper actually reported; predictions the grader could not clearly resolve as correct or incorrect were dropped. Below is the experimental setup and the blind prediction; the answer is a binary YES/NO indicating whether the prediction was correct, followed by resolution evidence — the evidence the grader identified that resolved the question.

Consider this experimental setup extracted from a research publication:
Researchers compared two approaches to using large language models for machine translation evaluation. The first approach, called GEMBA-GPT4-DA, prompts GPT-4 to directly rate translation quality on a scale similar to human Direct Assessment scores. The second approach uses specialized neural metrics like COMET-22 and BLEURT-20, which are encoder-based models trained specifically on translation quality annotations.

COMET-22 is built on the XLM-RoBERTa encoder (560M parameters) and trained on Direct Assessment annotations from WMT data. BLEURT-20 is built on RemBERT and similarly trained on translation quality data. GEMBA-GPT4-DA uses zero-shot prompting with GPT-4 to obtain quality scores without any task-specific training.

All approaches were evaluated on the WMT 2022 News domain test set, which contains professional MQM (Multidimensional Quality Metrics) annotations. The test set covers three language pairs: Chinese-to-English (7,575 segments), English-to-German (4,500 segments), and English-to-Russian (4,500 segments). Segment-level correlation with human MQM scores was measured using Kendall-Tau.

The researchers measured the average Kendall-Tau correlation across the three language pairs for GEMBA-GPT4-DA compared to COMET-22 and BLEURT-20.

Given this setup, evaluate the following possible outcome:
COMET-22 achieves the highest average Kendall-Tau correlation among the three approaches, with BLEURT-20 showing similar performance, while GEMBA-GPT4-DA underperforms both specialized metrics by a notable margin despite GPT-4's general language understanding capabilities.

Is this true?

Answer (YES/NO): NO